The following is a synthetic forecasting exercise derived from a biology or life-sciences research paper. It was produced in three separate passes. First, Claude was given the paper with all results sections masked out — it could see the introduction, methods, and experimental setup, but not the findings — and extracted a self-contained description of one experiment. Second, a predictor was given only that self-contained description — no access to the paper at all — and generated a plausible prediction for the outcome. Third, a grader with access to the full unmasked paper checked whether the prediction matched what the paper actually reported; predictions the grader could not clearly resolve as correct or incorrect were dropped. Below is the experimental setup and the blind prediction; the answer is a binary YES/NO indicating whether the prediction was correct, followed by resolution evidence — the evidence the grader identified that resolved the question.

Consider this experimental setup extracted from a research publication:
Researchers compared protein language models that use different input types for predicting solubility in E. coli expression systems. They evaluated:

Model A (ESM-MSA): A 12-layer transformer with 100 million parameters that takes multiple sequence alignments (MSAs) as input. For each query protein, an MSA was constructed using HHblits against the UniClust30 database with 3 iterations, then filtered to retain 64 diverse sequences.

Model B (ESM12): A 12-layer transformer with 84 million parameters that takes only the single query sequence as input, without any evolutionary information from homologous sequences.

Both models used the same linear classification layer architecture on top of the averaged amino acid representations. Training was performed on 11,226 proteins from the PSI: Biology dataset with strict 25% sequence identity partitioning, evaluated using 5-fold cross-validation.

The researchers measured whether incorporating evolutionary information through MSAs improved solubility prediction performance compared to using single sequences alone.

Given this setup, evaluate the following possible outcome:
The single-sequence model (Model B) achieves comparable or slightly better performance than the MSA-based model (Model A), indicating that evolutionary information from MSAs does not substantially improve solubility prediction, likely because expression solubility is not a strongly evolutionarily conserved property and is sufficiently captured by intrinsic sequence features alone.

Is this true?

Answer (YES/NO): NO